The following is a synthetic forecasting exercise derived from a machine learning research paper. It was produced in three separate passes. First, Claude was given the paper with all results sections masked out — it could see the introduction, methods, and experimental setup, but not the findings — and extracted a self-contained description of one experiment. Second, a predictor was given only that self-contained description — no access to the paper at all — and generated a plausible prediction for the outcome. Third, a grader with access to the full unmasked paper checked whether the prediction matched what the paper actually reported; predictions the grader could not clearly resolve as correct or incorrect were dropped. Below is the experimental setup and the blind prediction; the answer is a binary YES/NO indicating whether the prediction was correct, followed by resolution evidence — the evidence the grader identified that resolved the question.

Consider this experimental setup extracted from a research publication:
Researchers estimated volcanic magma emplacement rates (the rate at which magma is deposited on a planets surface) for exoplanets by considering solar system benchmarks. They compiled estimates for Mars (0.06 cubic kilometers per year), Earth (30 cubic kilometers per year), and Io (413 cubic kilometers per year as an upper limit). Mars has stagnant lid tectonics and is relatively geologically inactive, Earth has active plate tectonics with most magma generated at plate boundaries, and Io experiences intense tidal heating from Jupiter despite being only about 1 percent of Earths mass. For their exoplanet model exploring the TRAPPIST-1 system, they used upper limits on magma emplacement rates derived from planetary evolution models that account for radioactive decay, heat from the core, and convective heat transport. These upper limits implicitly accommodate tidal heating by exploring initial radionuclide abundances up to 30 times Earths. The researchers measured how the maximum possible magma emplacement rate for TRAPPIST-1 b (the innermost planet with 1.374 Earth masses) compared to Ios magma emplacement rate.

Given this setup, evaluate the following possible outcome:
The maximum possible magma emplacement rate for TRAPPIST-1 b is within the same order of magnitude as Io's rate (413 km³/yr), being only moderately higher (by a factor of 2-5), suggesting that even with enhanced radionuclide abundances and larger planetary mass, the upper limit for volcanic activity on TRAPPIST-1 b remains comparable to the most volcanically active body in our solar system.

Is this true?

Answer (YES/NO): NO